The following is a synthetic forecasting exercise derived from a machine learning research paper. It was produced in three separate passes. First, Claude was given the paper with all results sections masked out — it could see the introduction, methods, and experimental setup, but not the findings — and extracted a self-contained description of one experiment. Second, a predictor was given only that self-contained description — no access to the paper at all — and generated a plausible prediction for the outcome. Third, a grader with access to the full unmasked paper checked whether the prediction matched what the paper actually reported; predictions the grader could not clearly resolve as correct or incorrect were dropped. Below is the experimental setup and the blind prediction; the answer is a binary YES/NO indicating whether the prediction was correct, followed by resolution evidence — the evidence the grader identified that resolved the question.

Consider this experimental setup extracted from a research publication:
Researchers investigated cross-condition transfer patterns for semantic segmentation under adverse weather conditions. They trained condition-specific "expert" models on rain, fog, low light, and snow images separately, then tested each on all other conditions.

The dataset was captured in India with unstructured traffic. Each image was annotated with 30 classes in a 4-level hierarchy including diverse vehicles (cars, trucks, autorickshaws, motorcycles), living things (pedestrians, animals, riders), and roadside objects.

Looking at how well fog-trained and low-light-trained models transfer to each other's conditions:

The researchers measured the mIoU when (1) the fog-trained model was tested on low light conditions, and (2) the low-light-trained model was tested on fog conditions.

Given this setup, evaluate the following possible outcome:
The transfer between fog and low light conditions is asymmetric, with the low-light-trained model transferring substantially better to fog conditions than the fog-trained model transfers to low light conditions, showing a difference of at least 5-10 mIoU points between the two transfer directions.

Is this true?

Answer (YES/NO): NO